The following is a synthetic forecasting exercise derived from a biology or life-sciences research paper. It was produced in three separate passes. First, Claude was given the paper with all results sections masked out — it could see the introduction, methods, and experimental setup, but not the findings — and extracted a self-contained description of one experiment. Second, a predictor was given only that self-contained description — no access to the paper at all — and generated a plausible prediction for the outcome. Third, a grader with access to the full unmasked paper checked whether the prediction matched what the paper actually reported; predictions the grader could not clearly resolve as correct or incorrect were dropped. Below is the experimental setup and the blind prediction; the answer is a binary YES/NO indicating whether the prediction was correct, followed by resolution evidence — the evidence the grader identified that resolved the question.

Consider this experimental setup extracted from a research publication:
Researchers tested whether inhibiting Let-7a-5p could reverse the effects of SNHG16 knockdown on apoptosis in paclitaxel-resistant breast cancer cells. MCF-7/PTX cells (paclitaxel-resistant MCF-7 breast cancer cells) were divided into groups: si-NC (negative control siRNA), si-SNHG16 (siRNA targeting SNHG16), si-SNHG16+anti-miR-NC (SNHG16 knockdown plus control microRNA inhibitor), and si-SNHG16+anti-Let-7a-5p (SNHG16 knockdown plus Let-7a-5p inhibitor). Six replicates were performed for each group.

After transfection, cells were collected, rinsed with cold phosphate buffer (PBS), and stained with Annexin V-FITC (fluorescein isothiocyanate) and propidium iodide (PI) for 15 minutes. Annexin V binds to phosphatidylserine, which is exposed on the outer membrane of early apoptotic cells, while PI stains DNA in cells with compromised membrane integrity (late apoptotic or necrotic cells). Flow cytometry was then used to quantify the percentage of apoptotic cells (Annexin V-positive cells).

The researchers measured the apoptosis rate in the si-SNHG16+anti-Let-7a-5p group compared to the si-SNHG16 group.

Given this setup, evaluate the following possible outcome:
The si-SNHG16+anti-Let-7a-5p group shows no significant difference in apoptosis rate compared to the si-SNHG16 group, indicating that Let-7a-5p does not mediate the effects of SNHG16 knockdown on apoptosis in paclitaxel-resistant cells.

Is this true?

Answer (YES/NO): NO